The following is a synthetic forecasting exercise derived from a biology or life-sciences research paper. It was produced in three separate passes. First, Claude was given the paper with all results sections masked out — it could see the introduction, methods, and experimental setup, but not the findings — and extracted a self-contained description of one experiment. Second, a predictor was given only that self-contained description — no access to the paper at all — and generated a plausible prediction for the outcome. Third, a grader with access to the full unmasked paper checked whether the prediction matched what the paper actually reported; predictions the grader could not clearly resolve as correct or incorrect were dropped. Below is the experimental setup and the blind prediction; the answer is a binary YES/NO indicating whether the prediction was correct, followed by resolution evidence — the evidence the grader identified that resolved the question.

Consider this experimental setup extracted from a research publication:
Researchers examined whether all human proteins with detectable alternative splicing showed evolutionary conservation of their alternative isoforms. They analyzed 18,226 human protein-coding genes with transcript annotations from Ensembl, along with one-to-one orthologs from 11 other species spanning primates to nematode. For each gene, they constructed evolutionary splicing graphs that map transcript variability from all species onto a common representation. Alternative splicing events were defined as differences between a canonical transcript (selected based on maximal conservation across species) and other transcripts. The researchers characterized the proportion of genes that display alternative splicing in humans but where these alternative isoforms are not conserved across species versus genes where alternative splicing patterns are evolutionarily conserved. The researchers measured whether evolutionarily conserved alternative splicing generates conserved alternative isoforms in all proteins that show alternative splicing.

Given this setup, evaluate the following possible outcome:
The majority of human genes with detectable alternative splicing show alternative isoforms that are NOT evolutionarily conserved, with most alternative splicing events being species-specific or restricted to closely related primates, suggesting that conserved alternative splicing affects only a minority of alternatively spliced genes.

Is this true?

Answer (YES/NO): NO